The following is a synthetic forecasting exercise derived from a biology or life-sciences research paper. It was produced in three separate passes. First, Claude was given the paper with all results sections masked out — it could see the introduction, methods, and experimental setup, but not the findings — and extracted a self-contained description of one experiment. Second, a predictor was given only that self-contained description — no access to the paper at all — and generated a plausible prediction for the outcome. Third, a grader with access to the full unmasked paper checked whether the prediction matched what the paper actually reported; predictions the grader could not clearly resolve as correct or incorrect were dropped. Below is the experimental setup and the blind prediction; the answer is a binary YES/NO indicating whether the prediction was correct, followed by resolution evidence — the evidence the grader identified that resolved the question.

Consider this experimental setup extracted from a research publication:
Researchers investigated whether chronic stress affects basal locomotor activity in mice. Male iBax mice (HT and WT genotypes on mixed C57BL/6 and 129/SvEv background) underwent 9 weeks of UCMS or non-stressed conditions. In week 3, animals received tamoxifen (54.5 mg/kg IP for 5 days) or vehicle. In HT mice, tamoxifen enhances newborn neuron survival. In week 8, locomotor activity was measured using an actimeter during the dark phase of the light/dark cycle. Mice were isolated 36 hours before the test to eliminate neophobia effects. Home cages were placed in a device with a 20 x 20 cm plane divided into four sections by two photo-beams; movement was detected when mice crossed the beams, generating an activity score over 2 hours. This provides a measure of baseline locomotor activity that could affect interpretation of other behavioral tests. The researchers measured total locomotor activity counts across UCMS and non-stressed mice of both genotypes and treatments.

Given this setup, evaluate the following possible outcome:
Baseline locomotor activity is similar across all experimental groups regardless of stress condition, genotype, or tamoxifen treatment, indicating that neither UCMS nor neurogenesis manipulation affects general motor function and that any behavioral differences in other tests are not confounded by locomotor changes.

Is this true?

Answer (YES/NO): YES